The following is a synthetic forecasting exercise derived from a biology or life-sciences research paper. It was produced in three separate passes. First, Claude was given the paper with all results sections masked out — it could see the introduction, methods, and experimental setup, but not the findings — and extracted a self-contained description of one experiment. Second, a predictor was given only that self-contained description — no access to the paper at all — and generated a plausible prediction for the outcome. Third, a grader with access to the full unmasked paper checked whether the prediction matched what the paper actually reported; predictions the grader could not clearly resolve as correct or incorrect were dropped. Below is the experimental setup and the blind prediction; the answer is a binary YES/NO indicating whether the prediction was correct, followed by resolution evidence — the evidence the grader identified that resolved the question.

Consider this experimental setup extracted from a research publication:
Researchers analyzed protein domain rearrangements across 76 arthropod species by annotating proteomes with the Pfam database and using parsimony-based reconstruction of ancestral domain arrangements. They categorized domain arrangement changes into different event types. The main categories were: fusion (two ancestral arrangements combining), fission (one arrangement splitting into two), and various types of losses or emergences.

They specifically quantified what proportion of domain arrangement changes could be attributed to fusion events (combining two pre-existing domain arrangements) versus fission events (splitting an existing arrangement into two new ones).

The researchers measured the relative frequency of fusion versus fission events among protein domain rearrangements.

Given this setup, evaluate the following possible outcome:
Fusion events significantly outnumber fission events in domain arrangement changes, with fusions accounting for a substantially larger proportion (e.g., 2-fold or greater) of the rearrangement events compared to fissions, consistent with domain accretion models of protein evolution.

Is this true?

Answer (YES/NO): YES